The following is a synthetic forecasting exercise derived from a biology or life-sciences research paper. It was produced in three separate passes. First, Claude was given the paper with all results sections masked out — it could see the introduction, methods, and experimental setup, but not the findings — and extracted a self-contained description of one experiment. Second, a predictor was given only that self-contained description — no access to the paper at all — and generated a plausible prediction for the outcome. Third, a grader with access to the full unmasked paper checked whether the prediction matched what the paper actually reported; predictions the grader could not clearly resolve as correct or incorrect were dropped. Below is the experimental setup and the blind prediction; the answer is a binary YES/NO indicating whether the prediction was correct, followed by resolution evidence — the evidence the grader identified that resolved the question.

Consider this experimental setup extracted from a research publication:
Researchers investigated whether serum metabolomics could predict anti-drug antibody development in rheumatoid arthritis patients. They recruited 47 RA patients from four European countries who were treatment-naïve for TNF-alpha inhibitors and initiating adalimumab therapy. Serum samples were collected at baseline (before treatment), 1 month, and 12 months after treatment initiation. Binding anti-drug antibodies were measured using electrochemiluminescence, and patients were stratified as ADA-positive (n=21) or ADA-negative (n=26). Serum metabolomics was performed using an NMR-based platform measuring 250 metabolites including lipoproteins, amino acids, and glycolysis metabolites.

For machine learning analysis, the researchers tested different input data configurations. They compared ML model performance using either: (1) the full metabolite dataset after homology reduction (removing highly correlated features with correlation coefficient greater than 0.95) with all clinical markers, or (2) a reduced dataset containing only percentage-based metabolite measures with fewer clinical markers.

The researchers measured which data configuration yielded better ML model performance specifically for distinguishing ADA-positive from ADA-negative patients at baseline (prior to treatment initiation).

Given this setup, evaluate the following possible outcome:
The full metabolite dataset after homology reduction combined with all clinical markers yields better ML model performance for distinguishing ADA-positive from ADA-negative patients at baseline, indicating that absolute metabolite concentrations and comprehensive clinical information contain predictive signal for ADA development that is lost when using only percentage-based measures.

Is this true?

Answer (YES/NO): NO